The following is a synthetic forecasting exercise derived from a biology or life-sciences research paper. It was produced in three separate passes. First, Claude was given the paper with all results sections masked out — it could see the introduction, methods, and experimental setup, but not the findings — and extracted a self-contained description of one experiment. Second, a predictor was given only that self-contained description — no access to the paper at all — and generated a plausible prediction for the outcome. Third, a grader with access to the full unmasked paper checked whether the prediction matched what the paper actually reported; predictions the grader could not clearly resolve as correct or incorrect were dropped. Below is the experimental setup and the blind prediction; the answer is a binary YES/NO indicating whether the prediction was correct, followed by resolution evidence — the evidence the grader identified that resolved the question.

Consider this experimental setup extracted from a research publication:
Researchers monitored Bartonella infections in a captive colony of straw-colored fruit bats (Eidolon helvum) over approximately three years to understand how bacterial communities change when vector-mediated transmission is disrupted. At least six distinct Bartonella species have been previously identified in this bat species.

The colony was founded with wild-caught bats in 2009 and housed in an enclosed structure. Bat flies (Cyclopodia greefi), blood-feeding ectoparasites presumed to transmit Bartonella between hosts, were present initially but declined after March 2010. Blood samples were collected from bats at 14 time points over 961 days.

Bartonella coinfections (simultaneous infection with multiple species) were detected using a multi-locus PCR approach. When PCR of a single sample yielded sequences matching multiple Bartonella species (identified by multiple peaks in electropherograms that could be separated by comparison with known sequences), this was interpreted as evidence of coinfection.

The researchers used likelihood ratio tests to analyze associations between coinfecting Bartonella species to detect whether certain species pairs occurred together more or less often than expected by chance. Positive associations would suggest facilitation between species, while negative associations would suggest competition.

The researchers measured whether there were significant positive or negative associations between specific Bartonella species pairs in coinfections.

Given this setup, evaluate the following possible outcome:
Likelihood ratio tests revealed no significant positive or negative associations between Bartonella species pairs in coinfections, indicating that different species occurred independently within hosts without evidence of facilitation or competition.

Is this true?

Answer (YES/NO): NO